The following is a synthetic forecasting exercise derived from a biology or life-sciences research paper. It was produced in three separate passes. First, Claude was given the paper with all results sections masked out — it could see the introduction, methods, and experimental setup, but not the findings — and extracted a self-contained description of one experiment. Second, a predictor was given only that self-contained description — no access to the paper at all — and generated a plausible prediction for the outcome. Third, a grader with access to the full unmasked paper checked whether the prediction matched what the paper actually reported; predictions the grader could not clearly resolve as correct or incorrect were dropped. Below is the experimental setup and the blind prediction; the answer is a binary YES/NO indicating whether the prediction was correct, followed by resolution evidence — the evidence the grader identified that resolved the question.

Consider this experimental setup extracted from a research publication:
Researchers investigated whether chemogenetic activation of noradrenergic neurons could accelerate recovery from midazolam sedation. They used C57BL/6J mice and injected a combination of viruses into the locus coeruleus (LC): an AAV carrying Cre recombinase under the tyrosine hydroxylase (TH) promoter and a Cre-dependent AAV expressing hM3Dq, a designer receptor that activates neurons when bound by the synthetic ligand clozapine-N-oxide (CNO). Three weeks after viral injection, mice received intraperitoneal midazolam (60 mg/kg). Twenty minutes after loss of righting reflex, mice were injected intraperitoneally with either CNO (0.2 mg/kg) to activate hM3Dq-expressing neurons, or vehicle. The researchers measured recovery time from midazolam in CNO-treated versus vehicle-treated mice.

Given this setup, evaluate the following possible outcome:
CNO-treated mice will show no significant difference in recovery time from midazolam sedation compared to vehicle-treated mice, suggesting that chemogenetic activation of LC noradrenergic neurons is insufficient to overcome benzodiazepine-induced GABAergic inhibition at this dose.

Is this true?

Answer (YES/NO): NO